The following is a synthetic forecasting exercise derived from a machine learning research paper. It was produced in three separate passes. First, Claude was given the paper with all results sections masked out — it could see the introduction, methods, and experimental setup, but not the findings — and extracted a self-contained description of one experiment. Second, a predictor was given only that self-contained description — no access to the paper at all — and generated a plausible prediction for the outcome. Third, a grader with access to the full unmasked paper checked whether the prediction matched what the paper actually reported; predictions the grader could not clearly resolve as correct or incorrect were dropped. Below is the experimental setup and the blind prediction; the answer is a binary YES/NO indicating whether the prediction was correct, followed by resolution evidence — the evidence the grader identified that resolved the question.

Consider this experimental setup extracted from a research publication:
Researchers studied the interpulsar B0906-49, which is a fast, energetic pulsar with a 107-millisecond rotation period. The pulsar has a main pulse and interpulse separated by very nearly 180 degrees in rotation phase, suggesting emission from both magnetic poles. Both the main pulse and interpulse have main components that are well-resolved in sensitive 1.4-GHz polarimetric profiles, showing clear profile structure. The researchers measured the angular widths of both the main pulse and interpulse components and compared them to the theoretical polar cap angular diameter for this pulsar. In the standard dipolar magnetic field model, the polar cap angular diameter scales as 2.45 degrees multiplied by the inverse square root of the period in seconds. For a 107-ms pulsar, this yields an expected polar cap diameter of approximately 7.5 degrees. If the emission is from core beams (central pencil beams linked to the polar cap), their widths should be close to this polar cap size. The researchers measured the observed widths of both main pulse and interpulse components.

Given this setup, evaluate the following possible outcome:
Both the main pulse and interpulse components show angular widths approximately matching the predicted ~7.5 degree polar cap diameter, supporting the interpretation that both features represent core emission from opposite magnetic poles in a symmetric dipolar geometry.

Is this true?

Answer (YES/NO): NO